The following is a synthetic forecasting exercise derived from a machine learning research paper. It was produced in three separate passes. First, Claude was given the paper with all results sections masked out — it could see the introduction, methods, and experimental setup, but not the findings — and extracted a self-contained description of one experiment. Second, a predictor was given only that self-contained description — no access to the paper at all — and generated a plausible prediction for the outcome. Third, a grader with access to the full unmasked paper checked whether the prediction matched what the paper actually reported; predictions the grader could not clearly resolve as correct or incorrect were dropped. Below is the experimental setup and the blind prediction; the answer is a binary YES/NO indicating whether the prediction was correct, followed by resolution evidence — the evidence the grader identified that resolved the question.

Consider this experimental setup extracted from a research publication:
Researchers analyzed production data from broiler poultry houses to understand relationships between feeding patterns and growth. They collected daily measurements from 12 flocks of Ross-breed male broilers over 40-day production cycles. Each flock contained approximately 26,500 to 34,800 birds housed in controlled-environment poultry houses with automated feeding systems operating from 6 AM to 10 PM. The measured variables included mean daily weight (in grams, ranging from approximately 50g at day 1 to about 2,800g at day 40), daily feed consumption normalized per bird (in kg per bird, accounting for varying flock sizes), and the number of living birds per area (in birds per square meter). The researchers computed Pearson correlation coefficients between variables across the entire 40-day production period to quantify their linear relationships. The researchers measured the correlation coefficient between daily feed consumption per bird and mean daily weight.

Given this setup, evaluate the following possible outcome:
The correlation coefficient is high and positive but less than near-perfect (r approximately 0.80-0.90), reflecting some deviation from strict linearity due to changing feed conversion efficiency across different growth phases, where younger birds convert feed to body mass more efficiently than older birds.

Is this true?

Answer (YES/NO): NO